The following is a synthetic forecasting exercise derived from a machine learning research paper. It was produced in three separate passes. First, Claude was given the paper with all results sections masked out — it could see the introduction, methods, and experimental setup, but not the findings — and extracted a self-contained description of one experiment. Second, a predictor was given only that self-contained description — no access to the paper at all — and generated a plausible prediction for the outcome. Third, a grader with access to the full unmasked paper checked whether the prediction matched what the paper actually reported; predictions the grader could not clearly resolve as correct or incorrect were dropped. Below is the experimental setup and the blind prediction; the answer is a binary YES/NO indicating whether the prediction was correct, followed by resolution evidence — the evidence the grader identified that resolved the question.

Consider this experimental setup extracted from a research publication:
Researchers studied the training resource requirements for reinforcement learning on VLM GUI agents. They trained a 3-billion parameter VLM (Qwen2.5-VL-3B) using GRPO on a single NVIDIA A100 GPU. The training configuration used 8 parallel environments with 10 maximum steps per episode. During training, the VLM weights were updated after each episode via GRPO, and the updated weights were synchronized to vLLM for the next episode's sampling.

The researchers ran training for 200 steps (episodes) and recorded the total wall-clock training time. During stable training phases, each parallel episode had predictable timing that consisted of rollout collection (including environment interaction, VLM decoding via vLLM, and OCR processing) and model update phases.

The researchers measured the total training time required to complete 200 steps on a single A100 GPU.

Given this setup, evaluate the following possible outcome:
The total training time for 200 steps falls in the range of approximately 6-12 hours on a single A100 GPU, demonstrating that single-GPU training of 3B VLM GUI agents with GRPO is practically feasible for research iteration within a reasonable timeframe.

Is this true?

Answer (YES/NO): NO